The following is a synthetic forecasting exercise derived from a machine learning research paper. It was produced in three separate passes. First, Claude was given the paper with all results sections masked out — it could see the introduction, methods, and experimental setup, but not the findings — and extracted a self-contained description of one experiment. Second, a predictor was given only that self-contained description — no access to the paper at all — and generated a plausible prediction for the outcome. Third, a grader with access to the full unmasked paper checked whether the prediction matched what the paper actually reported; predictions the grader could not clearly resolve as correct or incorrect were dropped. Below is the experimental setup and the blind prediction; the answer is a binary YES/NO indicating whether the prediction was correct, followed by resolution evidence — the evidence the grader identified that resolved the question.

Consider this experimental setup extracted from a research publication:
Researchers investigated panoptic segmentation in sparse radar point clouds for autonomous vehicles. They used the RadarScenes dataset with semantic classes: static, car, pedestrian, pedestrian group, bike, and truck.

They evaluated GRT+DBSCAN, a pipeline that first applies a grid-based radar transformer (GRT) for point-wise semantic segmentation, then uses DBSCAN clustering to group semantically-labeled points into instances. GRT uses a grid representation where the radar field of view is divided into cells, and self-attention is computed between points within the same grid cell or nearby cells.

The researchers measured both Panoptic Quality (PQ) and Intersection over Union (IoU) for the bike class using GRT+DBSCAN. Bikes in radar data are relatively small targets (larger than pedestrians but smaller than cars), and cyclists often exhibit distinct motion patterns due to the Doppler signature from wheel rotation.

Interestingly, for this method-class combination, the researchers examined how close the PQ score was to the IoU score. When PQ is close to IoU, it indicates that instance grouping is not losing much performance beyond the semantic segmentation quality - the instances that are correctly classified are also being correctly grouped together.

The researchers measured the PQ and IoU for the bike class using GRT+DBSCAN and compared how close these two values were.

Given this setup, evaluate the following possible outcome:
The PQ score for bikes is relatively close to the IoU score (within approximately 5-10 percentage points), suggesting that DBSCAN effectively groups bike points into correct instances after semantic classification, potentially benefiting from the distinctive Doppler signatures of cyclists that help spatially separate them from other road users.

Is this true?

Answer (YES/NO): YES